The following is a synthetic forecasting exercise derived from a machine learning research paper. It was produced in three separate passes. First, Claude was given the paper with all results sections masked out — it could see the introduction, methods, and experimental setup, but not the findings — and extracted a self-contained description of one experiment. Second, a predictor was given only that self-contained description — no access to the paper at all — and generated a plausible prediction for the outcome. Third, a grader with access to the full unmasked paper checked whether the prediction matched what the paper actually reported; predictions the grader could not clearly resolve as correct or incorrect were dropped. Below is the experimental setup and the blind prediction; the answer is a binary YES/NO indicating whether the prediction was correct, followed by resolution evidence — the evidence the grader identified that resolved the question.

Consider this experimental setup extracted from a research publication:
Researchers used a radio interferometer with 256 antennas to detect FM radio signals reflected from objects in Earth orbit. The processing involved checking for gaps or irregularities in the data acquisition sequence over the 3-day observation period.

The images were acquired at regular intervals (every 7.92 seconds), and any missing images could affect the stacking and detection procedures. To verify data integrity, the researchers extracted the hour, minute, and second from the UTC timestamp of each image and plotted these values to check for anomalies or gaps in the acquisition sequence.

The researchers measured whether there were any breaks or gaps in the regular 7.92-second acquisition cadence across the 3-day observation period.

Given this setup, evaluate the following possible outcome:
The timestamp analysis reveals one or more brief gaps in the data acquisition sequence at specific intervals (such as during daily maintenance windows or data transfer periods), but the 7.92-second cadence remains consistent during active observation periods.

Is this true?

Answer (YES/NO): NO